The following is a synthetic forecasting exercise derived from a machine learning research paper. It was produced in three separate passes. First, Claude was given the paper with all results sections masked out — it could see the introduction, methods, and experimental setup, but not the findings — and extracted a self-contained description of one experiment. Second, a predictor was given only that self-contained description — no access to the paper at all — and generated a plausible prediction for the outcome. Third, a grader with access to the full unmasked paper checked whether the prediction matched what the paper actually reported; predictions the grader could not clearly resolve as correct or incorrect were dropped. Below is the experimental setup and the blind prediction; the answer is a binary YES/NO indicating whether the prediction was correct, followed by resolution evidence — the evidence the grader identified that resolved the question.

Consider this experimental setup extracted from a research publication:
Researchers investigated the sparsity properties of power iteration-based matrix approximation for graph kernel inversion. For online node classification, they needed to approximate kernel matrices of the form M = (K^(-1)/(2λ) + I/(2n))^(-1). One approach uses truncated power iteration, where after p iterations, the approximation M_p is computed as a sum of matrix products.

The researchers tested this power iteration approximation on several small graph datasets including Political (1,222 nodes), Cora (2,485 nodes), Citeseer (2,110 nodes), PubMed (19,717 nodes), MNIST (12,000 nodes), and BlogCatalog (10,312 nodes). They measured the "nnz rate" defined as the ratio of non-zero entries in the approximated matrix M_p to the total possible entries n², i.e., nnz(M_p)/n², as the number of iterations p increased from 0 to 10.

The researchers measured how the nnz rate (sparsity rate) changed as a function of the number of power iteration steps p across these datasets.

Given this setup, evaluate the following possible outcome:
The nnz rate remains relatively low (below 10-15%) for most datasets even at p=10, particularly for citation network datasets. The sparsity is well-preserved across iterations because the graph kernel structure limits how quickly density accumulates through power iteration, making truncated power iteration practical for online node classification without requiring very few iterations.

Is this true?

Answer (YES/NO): NO